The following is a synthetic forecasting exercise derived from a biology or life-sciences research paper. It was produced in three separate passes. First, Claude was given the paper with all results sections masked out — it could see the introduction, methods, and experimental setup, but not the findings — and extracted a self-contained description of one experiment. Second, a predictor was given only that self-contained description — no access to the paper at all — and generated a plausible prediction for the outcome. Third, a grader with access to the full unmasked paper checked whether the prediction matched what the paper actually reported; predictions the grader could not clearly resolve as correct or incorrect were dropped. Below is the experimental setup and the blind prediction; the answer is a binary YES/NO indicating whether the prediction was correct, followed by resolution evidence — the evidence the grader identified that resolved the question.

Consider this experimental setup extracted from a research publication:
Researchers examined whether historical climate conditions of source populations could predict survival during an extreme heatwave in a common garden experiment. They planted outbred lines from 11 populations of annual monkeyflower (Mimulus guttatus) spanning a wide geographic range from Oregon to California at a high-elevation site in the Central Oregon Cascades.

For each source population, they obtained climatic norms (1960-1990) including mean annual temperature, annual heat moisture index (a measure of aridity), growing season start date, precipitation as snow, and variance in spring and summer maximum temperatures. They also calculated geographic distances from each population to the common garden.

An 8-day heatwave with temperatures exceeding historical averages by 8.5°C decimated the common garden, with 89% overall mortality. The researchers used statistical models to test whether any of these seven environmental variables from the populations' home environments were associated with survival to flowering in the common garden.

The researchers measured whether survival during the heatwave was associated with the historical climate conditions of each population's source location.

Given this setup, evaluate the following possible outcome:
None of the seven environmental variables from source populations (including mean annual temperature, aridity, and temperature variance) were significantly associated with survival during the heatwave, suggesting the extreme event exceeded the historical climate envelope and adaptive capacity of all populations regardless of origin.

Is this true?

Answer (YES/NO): NO